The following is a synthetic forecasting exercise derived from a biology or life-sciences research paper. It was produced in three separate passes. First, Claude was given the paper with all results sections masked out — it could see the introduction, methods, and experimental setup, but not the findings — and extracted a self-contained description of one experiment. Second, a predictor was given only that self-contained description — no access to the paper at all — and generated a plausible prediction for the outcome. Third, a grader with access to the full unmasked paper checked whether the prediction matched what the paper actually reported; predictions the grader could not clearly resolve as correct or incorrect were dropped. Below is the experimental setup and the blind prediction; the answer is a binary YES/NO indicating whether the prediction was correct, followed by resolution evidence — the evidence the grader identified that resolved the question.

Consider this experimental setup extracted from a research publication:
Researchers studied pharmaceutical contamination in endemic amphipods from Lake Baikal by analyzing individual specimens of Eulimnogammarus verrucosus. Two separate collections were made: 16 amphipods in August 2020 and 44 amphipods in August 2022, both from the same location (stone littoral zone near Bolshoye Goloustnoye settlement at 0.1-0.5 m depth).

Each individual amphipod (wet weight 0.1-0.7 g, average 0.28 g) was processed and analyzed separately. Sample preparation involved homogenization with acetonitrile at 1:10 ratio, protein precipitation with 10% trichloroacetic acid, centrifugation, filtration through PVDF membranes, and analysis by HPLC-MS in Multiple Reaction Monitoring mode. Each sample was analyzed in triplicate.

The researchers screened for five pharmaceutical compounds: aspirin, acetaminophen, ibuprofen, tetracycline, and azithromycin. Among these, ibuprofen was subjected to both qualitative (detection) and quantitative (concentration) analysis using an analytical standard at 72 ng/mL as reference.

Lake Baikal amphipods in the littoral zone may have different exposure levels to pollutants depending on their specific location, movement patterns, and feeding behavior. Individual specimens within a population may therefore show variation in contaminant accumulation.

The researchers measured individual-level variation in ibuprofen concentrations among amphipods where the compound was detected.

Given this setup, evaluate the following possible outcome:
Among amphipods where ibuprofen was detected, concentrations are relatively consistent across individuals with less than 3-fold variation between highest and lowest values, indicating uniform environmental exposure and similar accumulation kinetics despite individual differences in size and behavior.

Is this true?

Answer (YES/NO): NO